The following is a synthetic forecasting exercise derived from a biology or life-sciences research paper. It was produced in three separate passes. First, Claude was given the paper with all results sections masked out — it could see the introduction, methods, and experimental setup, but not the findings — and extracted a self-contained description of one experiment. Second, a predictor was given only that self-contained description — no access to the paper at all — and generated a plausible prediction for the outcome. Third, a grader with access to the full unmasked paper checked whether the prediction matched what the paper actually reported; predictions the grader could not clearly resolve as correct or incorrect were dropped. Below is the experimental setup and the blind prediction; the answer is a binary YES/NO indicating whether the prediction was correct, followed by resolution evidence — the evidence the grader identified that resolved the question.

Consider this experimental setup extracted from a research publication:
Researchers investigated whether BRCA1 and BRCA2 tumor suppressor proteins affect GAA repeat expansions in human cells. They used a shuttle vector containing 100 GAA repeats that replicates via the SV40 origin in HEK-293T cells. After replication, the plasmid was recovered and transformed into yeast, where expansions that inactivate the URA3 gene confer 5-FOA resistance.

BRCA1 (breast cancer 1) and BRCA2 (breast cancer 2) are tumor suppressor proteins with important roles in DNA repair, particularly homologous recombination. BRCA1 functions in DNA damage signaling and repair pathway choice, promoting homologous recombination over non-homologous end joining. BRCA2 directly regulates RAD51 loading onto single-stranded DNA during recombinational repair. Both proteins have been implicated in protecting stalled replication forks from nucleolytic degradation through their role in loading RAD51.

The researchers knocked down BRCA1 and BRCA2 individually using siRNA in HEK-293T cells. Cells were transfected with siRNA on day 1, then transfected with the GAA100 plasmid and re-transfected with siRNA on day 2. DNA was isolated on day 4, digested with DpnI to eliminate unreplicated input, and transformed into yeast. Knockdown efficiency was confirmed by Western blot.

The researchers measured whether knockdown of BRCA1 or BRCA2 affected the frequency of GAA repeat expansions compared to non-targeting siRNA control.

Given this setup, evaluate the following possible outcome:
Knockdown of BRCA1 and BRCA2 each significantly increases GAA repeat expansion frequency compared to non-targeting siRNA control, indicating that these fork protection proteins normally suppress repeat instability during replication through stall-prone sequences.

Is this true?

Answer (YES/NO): NO